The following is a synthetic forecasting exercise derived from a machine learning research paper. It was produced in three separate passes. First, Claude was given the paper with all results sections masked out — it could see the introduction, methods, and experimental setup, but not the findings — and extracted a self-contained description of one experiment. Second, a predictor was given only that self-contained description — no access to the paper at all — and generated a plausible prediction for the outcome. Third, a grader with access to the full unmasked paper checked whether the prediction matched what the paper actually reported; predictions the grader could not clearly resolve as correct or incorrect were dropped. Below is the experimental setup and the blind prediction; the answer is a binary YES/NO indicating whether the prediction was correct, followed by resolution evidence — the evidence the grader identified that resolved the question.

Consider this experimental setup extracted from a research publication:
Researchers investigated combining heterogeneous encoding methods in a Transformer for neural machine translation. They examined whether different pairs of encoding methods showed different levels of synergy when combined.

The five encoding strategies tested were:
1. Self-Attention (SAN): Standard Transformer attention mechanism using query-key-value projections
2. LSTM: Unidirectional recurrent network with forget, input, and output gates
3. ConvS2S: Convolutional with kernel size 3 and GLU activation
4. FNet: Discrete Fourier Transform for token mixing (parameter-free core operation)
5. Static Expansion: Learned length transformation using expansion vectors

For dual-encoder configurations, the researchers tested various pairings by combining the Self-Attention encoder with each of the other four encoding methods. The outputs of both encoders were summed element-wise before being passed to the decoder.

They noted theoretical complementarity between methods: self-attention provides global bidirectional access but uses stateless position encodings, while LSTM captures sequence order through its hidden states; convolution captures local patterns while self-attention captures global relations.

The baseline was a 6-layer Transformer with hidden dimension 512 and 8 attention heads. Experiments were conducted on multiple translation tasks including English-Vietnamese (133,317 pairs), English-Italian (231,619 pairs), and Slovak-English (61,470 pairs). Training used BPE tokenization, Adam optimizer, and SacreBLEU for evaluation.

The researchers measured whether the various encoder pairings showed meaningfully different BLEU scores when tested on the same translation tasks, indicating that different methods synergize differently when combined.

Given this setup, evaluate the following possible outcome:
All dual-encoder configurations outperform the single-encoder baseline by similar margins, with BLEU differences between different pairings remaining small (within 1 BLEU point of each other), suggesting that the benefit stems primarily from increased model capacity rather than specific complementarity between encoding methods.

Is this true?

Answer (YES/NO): NO